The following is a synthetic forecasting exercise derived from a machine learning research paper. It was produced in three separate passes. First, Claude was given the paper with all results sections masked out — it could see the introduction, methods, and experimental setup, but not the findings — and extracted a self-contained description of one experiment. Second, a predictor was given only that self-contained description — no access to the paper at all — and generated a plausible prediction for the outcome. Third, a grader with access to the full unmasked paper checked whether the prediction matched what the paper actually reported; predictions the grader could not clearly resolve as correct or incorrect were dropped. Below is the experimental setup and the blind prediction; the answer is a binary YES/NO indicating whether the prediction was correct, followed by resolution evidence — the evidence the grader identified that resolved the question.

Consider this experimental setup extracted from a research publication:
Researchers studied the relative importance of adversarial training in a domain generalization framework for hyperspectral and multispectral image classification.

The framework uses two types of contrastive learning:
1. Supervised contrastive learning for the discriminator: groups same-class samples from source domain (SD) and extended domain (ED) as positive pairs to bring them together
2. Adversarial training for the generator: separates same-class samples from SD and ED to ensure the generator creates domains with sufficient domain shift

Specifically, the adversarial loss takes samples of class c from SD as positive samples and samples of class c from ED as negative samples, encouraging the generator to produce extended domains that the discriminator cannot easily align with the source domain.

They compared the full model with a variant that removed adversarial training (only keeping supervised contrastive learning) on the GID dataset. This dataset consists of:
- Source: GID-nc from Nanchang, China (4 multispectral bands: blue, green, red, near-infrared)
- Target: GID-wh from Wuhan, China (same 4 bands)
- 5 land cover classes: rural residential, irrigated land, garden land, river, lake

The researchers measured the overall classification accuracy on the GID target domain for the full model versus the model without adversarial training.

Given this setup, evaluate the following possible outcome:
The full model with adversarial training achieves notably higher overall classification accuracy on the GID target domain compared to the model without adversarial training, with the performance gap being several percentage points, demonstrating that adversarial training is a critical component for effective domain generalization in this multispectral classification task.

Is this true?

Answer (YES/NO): NO